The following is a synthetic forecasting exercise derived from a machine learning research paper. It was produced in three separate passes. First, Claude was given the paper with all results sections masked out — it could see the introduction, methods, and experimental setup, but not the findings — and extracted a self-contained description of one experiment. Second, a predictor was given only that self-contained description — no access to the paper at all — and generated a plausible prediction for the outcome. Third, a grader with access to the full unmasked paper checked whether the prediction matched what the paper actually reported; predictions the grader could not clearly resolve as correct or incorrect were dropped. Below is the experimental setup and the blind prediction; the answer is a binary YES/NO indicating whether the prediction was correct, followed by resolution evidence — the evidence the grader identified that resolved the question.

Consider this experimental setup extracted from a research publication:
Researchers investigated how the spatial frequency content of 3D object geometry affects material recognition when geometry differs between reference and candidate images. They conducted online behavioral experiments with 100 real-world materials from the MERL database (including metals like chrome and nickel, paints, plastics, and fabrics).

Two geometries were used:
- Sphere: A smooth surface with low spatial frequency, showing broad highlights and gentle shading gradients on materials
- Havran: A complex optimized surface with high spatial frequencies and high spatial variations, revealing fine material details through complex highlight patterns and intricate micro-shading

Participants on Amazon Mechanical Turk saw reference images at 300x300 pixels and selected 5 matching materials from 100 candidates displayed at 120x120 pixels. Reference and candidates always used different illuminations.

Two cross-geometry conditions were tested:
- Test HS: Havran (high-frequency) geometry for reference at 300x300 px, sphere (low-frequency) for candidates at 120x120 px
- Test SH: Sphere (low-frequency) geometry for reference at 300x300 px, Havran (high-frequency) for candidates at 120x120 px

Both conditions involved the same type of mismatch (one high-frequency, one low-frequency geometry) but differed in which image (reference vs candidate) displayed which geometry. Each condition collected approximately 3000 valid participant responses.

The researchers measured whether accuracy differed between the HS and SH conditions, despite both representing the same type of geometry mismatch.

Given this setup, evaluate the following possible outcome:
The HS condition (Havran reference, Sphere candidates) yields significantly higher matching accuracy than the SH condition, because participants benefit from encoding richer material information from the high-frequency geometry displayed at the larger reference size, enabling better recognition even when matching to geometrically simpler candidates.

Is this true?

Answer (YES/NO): YES